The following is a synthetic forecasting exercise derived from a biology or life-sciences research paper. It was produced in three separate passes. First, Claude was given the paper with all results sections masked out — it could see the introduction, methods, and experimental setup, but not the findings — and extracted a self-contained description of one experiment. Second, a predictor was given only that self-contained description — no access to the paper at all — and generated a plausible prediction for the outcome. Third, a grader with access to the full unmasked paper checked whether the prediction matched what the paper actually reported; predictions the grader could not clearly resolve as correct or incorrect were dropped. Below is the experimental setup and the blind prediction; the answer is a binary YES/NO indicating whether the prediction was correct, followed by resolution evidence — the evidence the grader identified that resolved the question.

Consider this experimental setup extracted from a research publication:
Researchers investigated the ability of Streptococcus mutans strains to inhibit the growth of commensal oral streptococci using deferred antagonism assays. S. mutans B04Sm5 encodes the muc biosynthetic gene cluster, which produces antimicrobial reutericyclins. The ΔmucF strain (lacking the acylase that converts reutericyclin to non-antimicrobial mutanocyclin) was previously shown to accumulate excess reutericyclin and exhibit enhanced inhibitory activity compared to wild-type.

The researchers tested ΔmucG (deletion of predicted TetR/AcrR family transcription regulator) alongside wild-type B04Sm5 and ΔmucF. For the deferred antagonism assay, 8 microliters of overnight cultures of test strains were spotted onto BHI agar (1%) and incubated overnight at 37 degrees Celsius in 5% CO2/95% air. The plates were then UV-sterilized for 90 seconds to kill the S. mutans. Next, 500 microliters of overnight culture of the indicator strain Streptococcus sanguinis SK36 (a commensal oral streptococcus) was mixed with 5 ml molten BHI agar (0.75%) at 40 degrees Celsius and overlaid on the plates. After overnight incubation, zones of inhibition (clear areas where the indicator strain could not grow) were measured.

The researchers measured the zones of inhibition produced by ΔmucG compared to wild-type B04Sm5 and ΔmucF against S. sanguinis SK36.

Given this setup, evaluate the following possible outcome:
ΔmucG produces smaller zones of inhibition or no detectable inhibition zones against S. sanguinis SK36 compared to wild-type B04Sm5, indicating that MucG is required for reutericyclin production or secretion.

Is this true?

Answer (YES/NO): NO